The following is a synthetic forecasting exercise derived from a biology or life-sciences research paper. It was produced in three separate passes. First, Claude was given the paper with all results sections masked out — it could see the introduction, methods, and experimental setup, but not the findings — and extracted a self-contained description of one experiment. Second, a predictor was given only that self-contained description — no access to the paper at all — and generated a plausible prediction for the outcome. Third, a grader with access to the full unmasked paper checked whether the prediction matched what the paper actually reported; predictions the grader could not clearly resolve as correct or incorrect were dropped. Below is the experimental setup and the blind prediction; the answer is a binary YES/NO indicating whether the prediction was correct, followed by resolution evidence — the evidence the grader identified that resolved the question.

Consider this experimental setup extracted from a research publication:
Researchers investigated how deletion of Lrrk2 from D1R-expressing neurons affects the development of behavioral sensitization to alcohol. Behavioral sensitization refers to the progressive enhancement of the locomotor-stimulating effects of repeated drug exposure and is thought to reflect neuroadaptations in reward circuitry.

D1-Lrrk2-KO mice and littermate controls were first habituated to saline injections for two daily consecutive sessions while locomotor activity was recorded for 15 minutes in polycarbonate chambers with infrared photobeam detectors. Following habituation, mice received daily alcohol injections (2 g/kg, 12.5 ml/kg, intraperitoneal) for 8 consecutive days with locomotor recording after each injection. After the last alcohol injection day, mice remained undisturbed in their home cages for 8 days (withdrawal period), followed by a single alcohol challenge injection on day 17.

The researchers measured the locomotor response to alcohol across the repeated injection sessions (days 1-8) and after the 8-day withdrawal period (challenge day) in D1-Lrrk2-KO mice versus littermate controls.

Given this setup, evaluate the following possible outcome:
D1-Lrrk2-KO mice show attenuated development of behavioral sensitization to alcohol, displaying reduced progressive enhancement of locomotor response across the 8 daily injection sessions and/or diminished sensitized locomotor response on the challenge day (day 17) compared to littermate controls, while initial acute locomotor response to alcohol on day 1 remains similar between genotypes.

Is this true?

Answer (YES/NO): NO